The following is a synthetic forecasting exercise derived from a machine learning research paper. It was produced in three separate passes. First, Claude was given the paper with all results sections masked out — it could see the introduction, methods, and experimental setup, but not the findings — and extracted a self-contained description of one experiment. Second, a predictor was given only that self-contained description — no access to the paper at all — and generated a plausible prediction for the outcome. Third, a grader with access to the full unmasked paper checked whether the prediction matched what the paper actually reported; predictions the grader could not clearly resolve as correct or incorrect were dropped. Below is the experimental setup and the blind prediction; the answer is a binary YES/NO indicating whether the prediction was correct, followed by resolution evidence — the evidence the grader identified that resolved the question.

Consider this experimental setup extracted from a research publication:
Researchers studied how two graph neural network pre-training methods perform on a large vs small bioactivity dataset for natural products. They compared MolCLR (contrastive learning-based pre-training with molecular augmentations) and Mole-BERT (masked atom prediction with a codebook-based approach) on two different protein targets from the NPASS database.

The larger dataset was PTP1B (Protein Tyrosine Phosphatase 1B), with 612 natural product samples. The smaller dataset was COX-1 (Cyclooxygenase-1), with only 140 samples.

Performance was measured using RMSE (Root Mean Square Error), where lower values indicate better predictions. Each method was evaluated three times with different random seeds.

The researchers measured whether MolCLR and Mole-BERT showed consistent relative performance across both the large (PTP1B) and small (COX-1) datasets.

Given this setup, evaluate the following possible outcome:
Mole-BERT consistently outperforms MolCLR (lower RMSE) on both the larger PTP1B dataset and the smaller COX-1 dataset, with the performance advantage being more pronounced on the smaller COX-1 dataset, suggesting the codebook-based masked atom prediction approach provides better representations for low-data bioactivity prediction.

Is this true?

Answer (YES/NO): NO